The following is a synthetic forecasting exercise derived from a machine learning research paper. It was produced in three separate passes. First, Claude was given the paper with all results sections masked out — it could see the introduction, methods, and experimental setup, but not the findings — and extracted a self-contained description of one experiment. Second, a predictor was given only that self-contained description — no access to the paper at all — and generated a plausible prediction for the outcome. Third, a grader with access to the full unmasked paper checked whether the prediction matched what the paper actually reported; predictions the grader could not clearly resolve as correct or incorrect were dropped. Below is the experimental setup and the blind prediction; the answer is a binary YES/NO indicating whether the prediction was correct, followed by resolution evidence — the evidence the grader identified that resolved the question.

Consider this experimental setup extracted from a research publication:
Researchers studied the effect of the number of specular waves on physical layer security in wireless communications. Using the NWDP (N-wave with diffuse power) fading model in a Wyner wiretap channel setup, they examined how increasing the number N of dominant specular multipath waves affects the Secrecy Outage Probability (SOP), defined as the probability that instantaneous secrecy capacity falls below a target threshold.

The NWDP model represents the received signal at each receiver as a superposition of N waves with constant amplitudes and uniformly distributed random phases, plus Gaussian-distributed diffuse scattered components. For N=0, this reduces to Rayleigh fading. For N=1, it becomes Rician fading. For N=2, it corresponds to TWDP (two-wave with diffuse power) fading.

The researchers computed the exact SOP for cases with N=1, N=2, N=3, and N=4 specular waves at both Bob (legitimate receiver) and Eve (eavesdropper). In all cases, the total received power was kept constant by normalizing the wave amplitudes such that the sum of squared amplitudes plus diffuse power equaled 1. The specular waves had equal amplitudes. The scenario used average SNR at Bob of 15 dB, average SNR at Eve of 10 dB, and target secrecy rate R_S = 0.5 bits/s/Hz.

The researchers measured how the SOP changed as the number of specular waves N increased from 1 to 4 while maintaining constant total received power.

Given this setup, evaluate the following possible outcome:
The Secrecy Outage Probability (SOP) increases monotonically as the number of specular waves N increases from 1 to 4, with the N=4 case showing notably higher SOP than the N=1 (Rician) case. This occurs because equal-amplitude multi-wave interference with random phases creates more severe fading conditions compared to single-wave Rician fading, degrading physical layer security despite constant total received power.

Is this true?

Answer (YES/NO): NO